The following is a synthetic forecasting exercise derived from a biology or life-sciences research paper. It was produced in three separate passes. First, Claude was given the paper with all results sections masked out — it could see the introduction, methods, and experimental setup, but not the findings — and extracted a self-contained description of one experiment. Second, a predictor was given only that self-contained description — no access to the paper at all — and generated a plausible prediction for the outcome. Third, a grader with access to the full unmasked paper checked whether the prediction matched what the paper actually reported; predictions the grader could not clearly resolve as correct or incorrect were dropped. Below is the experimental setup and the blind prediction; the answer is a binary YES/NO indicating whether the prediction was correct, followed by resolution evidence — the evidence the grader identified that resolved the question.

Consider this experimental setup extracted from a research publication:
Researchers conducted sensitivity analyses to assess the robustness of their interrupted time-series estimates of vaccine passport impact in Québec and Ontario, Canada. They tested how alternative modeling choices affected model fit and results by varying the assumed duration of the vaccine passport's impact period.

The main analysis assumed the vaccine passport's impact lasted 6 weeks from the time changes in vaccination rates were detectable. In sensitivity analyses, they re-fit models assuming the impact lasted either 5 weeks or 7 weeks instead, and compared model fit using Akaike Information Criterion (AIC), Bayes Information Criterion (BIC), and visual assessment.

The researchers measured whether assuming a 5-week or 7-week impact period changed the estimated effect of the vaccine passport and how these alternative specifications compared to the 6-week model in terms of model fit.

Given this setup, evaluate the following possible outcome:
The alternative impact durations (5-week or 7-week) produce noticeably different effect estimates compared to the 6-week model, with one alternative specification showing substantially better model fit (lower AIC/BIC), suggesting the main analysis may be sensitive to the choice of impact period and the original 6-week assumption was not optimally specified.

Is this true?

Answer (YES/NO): NO